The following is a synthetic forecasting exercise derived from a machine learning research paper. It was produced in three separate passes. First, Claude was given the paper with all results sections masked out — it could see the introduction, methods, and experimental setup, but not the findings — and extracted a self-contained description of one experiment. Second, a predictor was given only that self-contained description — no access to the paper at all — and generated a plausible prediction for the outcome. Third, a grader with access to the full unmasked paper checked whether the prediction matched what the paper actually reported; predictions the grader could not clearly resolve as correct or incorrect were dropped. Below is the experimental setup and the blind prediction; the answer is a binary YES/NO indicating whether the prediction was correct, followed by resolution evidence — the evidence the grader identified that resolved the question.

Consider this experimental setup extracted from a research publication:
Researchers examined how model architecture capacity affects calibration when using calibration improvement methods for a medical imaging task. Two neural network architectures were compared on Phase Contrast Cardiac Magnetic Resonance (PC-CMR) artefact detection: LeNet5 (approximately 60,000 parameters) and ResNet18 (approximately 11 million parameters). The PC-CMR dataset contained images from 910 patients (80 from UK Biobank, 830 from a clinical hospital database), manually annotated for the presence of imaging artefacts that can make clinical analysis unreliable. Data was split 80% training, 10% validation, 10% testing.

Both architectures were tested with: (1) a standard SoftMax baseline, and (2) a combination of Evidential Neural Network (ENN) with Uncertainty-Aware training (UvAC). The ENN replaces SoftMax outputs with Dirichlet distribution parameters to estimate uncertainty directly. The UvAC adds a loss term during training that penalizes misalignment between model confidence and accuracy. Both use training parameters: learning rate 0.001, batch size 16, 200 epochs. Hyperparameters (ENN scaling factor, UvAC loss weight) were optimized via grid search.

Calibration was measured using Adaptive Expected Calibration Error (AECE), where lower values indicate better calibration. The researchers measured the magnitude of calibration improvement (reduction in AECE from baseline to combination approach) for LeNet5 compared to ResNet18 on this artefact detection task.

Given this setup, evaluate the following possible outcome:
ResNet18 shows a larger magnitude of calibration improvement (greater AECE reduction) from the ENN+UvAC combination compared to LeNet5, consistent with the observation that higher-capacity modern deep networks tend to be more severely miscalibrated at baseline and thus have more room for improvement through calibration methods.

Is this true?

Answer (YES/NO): YES